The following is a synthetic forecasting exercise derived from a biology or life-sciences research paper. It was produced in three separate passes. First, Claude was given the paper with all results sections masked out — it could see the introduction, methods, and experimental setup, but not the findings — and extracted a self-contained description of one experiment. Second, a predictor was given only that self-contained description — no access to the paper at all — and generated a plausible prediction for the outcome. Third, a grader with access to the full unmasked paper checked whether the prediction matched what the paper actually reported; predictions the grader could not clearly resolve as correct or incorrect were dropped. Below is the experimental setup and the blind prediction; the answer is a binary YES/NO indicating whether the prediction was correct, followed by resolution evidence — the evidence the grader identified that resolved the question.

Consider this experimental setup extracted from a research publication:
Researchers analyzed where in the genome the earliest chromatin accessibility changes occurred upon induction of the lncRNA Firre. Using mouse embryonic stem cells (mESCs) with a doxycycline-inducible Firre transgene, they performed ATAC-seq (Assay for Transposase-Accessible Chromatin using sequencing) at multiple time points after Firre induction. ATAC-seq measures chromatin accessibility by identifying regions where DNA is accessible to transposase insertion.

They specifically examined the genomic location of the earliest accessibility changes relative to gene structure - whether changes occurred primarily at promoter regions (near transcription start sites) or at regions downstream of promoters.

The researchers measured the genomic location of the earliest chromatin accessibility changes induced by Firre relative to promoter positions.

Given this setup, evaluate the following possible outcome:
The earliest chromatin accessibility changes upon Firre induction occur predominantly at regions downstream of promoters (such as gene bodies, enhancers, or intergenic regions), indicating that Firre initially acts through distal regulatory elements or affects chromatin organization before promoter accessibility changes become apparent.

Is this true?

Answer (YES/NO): YES